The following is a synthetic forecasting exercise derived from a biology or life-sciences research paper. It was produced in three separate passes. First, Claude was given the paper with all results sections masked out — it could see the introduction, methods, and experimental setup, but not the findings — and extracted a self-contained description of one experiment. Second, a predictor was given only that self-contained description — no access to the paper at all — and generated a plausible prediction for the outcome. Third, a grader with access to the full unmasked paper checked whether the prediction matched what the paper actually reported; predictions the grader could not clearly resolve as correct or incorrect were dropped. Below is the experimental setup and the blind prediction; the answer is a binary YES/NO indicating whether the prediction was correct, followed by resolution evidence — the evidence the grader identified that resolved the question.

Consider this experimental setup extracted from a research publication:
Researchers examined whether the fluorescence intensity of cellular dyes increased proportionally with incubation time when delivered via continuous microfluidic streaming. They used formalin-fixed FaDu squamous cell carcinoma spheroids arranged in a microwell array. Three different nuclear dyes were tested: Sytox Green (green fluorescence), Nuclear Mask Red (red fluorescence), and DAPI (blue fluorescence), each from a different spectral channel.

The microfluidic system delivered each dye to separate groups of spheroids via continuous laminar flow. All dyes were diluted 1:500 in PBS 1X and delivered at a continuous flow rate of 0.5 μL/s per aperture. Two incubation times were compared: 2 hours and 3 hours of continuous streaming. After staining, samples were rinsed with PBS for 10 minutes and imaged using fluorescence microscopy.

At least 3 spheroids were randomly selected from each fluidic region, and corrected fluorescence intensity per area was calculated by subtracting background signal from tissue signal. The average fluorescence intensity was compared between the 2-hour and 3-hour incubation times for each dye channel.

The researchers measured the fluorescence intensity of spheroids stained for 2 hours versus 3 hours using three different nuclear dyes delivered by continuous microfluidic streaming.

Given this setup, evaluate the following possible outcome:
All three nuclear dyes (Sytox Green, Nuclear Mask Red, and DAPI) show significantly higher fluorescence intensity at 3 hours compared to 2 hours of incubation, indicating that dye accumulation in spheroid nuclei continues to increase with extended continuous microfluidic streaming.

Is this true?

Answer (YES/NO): NO